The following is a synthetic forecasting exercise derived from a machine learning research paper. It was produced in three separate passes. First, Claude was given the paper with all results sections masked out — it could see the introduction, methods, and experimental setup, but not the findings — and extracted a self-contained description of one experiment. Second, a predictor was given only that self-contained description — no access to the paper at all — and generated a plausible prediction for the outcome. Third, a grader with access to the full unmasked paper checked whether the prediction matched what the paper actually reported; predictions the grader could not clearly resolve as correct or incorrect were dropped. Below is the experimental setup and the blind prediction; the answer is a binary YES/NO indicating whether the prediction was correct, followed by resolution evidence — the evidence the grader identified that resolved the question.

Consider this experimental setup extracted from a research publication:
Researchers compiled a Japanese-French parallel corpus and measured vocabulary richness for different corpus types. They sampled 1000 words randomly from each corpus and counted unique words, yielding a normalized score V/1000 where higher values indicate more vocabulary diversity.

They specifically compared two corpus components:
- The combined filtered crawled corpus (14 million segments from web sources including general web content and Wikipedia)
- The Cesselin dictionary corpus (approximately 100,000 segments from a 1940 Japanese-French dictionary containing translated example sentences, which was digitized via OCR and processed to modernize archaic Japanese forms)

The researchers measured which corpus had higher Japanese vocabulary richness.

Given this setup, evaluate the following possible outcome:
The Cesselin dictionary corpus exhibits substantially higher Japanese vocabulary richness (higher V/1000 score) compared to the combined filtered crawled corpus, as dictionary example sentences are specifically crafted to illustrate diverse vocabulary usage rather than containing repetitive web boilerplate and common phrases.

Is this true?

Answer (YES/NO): NO